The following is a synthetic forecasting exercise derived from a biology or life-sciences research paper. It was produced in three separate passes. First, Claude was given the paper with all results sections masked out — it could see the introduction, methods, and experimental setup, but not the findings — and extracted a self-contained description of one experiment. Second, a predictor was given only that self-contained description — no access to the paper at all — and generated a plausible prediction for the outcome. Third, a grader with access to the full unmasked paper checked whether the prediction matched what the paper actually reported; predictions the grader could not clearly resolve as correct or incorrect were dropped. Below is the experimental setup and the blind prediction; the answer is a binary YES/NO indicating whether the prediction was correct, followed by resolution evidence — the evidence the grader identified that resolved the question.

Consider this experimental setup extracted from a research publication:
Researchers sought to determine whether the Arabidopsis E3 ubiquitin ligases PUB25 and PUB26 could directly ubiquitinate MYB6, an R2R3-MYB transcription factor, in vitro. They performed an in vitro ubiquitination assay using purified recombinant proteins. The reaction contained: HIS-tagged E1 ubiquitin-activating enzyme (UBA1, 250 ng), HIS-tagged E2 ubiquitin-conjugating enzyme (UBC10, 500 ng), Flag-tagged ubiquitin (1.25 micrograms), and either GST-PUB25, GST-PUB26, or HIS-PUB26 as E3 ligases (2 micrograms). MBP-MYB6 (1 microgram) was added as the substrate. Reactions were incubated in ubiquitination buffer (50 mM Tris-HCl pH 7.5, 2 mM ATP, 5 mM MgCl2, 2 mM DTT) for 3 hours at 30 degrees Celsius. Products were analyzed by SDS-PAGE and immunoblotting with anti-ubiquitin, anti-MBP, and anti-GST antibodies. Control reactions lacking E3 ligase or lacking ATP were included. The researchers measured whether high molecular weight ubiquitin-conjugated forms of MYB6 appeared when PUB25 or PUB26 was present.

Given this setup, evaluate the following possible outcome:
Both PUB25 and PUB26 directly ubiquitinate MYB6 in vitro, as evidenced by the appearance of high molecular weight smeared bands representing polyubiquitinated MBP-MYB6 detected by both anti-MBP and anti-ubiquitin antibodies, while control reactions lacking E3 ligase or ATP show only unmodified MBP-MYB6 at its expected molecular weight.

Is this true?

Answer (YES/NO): YES